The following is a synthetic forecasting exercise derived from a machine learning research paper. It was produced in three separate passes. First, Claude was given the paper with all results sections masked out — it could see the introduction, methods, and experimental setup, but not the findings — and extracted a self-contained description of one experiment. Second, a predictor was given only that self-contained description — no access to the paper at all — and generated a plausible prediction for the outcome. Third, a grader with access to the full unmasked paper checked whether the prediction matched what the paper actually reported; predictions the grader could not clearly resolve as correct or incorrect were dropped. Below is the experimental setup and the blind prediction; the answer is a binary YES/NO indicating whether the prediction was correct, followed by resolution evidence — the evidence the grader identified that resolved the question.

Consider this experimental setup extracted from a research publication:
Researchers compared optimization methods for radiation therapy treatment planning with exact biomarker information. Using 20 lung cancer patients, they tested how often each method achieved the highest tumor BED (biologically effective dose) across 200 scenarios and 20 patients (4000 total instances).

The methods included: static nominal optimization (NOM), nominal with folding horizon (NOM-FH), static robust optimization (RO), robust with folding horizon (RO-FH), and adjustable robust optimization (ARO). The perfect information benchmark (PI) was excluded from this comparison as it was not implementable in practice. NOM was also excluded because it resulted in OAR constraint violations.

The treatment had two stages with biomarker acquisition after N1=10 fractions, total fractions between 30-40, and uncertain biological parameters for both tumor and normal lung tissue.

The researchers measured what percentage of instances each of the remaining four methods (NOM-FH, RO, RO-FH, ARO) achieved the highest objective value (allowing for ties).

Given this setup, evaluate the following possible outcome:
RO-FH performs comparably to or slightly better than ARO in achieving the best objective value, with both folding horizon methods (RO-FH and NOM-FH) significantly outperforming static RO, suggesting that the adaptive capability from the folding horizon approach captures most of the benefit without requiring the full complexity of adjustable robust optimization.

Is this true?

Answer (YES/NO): NO